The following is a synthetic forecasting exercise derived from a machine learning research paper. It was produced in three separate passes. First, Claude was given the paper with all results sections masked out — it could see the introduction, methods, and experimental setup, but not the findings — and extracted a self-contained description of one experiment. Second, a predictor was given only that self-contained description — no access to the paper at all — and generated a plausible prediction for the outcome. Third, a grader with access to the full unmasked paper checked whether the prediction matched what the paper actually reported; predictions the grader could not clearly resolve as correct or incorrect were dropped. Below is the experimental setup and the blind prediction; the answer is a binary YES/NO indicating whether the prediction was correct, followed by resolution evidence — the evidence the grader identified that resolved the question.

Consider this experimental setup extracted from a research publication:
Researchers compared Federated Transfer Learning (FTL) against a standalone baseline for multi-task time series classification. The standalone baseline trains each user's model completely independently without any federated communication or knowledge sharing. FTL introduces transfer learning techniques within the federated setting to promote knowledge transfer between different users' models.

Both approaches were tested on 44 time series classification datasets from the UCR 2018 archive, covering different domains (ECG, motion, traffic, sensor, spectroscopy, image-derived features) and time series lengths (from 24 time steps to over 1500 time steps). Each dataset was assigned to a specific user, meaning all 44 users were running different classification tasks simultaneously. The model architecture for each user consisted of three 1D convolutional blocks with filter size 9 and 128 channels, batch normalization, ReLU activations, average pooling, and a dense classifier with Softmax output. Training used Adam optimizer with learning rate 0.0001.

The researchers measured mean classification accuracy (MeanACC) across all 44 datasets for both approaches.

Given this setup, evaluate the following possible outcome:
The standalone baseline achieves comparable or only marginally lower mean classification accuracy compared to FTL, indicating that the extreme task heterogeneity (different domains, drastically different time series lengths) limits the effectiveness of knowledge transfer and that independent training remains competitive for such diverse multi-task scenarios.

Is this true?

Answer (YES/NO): NO